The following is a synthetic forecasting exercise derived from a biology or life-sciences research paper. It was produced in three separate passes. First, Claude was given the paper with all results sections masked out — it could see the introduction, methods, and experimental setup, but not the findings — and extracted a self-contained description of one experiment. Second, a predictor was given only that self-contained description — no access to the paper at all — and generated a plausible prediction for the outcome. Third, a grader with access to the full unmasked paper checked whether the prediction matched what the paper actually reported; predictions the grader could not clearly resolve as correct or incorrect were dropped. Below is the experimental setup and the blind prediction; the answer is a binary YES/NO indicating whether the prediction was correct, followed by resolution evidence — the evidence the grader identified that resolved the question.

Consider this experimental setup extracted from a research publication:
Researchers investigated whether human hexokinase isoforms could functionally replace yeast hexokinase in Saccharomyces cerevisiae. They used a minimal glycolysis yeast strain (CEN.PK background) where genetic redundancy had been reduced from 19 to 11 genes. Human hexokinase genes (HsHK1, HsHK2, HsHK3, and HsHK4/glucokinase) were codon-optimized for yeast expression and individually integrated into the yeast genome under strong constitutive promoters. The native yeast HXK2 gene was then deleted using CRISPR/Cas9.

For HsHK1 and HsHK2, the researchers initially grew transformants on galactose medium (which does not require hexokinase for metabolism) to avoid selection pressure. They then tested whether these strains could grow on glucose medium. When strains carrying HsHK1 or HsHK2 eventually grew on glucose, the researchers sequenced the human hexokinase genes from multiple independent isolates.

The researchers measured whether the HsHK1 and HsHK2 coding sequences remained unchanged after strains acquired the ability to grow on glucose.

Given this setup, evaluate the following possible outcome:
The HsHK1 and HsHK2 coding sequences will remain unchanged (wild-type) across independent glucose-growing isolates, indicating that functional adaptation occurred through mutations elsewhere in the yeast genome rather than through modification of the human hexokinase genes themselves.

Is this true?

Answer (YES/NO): NO